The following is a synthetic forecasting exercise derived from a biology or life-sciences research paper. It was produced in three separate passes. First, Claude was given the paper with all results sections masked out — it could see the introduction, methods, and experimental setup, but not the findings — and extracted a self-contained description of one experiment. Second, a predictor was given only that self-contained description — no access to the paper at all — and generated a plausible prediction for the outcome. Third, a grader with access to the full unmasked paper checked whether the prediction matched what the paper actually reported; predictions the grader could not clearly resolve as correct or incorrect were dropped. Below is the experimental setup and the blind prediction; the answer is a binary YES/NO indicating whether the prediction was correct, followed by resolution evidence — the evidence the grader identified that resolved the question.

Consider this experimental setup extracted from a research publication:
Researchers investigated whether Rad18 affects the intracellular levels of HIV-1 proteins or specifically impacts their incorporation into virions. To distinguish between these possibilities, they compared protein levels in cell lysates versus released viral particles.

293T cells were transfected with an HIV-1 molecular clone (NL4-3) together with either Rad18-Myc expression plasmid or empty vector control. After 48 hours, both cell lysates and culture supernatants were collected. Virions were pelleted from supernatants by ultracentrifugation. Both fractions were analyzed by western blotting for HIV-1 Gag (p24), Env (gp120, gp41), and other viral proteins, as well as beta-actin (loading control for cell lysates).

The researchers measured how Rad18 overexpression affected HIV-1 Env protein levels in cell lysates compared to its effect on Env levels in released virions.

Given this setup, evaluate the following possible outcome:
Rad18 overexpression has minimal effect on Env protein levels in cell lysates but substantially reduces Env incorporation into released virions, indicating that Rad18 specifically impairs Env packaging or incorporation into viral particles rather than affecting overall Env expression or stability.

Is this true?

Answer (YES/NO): NO